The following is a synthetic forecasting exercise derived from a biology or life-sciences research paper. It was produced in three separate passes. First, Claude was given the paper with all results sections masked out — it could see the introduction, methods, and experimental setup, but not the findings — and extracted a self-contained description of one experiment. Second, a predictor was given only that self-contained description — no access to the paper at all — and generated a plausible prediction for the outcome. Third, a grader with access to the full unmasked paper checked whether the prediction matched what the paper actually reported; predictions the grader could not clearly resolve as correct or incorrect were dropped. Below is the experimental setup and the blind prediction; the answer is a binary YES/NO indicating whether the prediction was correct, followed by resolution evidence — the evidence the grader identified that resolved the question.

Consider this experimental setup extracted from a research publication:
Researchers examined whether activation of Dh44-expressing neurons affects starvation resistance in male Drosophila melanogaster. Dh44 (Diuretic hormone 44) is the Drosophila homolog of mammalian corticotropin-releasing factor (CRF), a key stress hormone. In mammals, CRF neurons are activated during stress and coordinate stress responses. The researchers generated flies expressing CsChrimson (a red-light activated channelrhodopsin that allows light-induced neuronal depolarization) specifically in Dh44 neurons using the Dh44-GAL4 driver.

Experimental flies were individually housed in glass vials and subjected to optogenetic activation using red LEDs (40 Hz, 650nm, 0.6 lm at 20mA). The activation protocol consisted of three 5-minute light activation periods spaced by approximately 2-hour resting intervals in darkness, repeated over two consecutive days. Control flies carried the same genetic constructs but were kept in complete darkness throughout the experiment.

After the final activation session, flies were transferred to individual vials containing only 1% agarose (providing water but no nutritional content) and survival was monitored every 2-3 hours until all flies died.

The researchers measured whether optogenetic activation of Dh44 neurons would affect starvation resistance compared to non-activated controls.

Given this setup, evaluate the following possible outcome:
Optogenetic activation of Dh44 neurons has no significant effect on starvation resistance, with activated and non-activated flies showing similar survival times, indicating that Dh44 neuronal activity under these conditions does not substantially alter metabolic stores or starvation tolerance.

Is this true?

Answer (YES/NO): YES